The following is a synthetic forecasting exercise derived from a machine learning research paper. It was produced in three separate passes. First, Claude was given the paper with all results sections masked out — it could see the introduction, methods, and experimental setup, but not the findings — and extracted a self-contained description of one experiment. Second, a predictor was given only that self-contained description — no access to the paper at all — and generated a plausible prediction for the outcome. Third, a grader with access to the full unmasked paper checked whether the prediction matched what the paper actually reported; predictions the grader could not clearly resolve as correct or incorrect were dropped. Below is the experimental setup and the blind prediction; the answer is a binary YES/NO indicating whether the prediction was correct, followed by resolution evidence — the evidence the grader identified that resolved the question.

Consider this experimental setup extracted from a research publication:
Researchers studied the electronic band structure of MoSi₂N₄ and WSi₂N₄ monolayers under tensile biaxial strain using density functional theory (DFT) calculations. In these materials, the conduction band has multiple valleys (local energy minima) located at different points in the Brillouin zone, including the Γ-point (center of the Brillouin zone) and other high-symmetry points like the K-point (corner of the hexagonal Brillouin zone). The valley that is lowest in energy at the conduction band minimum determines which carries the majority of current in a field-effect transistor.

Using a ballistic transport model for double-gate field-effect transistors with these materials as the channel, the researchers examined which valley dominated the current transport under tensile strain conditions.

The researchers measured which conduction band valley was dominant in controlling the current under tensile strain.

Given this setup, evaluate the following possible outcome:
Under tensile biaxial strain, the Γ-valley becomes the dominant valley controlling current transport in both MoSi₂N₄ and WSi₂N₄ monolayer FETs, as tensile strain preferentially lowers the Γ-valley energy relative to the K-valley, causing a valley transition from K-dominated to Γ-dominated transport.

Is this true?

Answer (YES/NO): YES